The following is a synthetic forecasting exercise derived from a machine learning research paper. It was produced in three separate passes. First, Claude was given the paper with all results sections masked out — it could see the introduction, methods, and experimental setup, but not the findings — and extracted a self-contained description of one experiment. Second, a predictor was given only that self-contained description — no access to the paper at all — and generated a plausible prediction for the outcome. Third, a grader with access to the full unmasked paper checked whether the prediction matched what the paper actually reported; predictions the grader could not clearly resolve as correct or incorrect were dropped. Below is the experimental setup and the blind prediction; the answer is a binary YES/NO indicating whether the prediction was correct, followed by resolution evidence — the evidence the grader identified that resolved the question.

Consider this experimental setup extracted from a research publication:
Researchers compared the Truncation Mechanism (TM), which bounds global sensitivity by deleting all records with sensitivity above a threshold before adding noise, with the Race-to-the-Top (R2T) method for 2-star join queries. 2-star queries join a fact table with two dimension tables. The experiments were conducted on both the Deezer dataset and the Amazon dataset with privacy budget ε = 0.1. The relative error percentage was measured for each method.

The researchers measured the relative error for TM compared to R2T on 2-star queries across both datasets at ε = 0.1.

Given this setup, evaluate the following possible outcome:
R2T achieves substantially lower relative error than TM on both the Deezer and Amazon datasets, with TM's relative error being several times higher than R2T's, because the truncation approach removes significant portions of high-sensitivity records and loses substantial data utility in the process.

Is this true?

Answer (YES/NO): YES